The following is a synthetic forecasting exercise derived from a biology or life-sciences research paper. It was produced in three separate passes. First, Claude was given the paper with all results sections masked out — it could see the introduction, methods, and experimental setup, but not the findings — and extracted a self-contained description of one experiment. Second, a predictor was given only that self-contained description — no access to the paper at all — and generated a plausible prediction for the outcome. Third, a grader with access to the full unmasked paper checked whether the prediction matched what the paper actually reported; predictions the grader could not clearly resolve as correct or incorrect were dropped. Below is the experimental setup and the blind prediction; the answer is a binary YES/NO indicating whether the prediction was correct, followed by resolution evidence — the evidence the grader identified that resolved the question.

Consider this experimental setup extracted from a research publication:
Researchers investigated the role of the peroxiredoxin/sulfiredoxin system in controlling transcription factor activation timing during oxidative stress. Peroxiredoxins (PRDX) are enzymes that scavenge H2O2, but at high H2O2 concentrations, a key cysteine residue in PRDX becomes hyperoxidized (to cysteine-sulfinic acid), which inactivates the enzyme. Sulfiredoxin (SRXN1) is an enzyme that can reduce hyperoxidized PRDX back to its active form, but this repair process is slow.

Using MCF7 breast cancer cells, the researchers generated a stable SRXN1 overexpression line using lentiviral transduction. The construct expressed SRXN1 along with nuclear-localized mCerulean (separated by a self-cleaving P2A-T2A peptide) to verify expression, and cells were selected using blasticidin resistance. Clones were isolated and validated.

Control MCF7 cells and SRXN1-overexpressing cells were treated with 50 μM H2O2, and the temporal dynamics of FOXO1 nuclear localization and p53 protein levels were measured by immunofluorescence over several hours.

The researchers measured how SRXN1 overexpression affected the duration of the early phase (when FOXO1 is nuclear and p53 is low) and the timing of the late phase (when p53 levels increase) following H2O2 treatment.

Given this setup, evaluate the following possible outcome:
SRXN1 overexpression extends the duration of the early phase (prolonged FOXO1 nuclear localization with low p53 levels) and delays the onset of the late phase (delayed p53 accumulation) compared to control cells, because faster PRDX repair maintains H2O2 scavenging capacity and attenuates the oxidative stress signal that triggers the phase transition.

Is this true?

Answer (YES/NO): NO